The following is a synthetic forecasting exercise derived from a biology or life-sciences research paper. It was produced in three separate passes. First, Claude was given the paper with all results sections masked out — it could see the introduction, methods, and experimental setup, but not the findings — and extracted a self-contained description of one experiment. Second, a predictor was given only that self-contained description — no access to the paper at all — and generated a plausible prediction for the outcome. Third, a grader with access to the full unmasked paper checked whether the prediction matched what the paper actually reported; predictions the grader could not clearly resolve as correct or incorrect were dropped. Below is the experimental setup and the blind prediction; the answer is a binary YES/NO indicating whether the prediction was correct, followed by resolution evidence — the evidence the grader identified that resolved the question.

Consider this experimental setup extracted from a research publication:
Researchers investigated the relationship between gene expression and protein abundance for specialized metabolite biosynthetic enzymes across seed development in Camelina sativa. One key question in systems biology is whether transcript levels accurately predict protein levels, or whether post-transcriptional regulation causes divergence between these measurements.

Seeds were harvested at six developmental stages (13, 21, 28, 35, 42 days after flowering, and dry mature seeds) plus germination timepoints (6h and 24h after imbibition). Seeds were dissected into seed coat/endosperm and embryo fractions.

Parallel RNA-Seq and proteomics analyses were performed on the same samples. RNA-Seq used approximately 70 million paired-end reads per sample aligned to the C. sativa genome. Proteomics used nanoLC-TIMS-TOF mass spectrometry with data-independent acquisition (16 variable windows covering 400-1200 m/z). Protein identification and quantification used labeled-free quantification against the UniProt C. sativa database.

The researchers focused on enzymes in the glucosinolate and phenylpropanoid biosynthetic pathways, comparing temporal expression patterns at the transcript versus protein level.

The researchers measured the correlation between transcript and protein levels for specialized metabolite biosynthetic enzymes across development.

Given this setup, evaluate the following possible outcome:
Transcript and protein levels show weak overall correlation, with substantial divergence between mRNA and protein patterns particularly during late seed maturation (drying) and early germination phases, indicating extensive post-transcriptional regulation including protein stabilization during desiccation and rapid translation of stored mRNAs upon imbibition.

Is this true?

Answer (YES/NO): NO